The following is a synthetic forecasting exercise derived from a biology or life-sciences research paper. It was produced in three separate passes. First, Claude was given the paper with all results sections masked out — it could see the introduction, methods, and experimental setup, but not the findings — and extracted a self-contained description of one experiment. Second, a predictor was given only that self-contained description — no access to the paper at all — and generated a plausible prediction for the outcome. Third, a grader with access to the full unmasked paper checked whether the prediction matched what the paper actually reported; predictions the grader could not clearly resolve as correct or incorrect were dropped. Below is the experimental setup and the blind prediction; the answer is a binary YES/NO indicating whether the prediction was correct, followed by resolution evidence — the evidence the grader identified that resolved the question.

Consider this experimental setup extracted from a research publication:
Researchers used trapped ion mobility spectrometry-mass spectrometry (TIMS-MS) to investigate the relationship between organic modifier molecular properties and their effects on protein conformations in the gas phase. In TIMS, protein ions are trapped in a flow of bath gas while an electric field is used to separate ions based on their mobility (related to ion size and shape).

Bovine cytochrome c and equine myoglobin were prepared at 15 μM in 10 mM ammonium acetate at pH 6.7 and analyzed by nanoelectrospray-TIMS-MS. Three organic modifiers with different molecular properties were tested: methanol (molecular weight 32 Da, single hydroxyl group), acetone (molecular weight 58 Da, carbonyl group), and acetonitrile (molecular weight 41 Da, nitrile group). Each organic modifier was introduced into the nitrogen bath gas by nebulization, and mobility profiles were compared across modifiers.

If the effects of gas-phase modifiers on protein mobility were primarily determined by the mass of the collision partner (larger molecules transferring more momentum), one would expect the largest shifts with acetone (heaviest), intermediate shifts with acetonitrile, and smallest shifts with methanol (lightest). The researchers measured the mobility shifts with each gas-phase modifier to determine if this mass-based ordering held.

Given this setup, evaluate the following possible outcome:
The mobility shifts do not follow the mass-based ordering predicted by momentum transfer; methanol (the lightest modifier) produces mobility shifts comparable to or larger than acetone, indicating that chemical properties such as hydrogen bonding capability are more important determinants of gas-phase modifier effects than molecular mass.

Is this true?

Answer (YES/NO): NO